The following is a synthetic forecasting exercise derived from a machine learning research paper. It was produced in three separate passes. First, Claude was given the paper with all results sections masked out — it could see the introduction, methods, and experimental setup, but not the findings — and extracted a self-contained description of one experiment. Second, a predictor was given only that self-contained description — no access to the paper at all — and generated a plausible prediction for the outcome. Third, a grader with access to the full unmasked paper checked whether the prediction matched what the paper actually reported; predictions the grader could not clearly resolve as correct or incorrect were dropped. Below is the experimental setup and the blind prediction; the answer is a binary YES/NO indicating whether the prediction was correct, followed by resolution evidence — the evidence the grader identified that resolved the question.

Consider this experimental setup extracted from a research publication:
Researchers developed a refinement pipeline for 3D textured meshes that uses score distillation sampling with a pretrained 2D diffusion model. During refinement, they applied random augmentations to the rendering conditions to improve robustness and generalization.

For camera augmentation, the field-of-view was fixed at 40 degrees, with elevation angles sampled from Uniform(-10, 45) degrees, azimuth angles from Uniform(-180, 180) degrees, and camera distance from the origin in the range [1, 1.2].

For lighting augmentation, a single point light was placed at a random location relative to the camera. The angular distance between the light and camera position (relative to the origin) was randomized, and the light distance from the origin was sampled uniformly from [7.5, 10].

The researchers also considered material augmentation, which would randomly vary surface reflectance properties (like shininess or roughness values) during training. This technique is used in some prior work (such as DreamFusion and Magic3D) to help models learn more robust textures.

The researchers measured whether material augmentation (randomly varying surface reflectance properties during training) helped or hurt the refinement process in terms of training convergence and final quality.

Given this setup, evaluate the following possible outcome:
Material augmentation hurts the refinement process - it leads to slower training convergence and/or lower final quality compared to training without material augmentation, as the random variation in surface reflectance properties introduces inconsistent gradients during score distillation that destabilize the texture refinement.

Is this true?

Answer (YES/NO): YES